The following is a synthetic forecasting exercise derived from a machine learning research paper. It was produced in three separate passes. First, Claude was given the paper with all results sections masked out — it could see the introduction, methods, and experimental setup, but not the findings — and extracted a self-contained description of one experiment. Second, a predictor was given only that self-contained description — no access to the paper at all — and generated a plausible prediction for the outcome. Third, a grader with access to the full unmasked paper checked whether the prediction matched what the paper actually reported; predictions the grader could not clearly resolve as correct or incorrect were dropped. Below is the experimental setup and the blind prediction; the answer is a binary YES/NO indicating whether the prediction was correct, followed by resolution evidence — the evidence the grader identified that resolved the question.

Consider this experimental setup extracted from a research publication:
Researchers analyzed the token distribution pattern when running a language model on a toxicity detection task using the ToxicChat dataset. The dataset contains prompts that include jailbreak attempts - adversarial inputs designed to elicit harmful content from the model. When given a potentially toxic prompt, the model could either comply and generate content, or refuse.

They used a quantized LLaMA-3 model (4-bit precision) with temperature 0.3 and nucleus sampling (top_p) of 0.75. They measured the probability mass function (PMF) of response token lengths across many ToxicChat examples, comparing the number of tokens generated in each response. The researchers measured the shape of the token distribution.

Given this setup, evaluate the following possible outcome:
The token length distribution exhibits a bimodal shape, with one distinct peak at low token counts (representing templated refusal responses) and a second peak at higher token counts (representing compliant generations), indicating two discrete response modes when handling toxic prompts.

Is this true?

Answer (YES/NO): YES